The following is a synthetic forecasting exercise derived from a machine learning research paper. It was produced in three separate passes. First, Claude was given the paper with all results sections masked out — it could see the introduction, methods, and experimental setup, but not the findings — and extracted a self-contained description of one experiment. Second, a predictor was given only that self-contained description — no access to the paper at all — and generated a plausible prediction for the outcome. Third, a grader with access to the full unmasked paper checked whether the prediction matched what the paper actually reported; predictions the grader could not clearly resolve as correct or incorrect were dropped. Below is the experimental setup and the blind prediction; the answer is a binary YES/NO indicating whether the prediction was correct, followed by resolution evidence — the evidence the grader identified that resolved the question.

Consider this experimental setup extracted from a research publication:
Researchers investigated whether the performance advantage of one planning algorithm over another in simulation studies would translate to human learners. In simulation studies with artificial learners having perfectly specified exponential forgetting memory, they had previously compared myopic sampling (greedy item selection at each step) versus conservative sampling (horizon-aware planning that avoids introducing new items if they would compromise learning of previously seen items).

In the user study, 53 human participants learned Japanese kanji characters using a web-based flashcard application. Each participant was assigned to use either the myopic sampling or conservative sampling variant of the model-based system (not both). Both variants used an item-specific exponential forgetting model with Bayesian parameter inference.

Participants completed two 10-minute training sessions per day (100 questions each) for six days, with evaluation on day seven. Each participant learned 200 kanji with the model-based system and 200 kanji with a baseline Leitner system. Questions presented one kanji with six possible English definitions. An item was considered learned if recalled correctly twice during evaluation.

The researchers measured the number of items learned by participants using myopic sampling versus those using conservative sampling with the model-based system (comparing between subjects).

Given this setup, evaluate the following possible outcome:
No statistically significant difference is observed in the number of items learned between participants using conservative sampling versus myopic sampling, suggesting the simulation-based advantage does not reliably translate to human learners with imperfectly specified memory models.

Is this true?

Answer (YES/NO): NO